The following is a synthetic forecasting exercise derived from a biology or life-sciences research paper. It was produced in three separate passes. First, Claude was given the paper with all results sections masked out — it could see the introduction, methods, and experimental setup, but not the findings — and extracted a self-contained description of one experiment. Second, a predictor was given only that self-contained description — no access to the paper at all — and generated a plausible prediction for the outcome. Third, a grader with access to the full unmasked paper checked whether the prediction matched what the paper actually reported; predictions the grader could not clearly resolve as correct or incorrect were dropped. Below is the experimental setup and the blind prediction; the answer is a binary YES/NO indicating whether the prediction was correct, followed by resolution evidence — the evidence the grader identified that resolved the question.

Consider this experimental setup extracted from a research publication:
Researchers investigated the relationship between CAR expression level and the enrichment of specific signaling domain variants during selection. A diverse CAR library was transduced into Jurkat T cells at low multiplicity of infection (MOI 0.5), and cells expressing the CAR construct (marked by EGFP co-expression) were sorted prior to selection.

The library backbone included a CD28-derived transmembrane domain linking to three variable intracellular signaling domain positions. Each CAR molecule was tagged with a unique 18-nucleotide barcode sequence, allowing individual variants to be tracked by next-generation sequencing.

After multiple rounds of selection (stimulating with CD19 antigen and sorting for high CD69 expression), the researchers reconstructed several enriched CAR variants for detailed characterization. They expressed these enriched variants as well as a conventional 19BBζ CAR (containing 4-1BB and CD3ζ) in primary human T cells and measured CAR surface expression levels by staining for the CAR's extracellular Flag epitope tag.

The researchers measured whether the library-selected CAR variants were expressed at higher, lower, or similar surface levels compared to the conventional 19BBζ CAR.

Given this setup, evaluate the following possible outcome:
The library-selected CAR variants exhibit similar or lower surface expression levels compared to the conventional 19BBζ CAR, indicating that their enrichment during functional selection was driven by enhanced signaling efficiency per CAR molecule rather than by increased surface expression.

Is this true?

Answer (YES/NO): YES